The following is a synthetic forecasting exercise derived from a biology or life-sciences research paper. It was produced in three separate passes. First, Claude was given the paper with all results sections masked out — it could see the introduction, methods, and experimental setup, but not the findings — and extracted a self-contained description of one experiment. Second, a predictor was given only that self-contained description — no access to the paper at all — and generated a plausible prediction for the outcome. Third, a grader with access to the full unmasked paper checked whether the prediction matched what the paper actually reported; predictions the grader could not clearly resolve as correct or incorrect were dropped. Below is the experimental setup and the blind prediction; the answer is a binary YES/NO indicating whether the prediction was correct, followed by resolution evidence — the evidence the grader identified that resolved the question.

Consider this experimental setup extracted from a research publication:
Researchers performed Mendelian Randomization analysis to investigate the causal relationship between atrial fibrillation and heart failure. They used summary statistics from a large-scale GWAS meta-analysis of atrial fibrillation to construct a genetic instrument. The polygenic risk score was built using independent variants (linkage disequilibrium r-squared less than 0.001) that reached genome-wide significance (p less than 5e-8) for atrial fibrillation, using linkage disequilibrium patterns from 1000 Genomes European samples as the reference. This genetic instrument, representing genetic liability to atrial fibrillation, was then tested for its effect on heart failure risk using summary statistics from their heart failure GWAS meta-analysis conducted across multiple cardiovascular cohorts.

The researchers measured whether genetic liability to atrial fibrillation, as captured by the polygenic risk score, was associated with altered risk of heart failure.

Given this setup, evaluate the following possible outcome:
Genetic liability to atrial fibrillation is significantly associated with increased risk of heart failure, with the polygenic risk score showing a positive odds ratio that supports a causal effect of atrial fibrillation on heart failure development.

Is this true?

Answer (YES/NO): YES